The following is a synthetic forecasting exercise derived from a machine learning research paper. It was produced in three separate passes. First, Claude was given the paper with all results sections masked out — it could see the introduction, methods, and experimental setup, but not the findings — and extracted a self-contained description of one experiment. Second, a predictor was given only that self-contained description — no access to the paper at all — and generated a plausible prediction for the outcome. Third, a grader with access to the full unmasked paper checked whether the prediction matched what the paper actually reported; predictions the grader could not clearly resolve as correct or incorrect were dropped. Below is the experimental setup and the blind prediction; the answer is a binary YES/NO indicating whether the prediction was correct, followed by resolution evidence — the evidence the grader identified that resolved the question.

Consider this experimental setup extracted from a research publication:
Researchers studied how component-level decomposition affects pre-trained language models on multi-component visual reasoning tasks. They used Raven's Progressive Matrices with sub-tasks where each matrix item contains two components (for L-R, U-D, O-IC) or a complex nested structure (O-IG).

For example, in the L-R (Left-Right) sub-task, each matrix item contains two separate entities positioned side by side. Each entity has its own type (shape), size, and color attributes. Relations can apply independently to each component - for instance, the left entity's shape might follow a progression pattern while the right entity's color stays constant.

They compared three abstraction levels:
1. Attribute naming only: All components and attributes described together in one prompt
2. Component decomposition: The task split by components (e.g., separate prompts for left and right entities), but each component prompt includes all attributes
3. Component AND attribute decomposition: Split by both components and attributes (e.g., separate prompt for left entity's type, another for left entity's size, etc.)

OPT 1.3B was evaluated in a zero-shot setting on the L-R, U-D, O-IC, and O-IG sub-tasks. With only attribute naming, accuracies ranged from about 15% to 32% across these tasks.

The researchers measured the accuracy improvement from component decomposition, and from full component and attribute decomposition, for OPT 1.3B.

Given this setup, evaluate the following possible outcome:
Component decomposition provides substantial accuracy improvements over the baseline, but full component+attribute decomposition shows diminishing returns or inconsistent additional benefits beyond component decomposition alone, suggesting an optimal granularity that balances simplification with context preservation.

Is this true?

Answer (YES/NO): NO